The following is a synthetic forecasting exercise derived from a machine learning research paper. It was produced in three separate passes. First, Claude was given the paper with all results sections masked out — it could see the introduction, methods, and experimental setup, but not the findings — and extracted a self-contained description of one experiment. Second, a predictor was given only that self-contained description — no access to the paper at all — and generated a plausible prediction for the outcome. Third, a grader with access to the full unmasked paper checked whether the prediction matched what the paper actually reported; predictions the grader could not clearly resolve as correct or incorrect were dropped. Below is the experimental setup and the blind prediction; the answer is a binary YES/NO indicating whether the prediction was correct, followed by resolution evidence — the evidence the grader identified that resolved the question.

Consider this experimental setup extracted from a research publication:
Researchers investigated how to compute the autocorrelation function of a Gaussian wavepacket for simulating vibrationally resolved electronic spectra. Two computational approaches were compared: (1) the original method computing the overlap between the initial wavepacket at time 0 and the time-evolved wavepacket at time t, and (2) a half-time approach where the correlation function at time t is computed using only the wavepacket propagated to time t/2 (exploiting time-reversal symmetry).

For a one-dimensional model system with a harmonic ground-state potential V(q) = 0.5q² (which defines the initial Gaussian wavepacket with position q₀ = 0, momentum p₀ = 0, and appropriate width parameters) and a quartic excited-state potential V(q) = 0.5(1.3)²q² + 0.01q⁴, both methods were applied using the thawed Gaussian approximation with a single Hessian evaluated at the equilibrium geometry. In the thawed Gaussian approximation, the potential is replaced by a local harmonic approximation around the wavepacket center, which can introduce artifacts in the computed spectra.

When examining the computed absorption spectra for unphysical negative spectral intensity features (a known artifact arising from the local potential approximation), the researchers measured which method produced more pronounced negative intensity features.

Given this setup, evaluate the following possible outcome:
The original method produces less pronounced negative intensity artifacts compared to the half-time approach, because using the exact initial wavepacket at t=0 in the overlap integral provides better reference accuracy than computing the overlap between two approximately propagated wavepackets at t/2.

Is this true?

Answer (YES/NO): NO